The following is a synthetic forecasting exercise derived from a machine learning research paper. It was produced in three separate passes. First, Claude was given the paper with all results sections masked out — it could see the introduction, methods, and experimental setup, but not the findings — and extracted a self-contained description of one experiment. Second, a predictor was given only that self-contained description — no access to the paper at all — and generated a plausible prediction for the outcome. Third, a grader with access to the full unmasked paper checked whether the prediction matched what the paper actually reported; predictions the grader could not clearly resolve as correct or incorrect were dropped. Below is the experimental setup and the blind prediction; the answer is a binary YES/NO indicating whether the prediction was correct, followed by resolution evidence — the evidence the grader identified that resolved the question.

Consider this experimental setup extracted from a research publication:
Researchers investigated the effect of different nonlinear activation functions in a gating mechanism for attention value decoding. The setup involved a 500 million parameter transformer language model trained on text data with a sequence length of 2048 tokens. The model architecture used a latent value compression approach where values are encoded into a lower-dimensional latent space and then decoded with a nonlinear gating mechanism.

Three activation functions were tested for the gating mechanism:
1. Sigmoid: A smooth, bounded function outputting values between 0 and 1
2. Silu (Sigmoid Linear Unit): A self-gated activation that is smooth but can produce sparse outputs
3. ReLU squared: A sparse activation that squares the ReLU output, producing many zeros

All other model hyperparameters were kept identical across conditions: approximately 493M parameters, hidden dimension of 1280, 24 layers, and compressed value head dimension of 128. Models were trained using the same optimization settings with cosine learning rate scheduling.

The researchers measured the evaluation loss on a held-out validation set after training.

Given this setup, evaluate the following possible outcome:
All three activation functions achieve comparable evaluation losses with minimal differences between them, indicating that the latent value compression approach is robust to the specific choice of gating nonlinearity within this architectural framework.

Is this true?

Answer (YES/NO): NO